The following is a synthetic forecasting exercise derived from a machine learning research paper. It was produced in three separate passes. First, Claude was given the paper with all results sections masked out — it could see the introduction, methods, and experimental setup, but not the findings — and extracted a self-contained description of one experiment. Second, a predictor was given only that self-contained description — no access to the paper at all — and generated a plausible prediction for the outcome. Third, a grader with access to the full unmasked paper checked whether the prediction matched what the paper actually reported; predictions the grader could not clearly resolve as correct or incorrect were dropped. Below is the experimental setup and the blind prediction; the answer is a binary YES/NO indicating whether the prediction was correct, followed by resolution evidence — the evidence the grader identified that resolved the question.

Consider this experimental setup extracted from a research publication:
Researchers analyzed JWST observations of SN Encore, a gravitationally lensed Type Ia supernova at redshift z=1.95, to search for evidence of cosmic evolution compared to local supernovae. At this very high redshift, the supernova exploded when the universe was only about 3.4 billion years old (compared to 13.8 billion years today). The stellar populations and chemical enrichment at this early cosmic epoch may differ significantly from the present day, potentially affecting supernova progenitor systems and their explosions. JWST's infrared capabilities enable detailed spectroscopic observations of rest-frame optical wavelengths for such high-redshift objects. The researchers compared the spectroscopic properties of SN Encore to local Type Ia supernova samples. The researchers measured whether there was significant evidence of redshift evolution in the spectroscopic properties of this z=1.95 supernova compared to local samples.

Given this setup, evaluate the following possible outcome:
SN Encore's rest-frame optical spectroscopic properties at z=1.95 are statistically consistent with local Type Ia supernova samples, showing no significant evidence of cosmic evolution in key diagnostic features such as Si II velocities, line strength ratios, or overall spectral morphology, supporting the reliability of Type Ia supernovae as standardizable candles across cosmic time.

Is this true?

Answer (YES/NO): YES